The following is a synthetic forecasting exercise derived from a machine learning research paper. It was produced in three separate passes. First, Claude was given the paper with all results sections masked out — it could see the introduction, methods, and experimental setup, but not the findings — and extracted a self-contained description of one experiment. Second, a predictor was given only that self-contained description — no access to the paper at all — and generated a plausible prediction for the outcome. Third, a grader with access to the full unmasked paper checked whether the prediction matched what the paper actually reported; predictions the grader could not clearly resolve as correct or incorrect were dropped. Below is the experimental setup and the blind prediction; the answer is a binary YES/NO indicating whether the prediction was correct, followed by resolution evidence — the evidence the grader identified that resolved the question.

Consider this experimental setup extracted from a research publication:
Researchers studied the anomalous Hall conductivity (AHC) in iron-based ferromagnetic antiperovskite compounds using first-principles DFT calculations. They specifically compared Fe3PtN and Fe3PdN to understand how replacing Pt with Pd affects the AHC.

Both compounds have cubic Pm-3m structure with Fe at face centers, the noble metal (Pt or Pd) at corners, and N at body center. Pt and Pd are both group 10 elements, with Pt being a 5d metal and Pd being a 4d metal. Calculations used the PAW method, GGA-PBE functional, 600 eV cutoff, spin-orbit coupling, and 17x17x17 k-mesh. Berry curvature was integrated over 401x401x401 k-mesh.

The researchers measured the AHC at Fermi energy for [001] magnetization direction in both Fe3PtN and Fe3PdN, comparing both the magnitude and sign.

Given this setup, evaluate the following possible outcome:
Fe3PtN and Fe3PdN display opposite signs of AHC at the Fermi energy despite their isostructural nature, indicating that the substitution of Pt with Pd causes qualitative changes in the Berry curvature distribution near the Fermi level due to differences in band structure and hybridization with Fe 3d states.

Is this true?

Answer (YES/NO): YES